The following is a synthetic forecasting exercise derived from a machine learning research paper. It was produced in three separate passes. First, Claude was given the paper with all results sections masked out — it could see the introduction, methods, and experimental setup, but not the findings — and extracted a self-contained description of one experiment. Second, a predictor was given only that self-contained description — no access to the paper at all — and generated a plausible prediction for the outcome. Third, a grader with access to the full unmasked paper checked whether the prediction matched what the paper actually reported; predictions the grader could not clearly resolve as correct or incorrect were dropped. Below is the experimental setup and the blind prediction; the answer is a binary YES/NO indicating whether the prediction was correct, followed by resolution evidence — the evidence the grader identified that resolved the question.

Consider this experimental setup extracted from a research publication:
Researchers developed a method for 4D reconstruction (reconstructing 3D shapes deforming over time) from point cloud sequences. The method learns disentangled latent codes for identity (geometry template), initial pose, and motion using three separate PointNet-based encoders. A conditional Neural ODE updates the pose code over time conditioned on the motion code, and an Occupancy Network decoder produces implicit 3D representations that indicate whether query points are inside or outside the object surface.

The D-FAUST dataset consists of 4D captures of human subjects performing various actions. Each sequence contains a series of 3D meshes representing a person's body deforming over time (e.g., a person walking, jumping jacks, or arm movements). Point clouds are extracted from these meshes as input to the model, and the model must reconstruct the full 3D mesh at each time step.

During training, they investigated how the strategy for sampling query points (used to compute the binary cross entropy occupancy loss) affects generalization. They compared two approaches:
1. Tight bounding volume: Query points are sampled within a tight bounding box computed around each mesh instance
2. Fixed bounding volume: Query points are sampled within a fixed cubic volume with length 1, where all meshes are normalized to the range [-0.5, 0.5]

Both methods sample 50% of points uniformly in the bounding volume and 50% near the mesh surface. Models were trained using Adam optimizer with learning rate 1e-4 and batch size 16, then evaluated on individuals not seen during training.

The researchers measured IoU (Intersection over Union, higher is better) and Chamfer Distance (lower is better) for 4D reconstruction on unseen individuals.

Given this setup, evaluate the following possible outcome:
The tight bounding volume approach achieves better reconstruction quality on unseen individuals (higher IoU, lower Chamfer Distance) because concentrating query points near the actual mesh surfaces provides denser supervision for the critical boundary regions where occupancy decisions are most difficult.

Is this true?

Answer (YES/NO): NO